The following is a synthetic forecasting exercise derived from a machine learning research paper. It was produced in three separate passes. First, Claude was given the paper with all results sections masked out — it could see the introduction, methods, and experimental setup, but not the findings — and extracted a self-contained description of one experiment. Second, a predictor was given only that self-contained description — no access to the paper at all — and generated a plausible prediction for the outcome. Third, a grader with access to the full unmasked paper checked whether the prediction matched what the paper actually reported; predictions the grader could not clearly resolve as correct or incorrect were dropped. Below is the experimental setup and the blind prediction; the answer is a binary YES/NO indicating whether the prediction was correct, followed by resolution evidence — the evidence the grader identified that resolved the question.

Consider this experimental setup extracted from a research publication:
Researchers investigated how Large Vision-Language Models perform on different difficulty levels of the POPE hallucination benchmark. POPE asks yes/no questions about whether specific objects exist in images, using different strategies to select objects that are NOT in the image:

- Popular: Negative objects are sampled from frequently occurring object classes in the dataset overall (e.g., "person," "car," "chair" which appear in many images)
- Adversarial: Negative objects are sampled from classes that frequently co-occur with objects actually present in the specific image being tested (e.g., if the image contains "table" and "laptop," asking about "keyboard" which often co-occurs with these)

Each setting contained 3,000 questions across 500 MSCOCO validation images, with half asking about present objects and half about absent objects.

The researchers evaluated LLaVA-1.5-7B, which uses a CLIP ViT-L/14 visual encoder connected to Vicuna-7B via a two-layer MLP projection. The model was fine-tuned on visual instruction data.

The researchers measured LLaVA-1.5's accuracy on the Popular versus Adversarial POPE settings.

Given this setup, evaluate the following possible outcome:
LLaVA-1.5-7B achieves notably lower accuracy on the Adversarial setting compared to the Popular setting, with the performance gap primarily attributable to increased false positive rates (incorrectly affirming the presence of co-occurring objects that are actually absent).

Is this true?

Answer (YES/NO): YES